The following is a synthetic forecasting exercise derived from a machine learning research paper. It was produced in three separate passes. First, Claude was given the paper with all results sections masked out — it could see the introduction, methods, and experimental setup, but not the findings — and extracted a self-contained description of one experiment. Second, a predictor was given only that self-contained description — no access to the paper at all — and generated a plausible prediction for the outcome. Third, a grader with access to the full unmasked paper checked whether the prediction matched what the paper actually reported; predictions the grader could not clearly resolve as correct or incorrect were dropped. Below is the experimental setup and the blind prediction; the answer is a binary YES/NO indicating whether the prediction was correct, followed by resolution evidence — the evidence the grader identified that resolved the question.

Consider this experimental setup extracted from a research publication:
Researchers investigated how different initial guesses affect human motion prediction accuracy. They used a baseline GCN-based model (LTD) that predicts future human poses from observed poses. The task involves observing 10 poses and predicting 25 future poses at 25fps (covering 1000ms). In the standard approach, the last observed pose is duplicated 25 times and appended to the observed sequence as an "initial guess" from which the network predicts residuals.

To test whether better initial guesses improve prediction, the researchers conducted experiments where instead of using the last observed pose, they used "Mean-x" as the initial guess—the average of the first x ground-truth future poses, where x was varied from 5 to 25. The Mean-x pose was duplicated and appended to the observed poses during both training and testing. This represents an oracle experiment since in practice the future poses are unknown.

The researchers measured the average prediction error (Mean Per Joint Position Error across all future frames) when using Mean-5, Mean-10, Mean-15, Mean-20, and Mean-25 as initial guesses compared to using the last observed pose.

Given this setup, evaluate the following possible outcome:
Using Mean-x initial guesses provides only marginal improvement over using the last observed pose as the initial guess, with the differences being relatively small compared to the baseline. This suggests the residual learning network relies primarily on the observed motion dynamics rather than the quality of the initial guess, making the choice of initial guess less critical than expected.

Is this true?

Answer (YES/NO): NO